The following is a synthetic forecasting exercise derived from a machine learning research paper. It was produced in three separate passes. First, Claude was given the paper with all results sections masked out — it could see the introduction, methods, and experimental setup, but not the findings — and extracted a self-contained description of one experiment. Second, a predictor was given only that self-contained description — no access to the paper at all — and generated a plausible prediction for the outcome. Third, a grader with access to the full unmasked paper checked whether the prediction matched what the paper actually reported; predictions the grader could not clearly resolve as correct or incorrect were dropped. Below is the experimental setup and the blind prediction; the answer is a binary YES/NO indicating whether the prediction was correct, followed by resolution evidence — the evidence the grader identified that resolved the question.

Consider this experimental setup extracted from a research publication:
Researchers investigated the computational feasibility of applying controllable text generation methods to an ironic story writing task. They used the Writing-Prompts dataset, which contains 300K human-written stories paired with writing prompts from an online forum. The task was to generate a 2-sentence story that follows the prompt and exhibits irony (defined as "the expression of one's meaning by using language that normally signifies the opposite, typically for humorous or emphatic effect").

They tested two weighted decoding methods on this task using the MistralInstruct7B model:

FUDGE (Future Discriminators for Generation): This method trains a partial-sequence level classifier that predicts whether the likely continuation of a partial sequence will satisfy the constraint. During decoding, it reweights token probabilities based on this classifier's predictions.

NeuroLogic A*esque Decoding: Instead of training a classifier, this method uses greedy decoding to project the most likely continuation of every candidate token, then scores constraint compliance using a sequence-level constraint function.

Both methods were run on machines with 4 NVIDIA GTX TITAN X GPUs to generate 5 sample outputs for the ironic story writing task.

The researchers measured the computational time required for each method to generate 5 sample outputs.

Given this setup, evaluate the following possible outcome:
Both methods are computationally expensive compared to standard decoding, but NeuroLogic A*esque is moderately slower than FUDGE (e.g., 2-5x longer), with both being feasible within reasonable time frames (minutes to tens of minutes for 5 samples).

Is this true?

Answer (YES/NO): NO